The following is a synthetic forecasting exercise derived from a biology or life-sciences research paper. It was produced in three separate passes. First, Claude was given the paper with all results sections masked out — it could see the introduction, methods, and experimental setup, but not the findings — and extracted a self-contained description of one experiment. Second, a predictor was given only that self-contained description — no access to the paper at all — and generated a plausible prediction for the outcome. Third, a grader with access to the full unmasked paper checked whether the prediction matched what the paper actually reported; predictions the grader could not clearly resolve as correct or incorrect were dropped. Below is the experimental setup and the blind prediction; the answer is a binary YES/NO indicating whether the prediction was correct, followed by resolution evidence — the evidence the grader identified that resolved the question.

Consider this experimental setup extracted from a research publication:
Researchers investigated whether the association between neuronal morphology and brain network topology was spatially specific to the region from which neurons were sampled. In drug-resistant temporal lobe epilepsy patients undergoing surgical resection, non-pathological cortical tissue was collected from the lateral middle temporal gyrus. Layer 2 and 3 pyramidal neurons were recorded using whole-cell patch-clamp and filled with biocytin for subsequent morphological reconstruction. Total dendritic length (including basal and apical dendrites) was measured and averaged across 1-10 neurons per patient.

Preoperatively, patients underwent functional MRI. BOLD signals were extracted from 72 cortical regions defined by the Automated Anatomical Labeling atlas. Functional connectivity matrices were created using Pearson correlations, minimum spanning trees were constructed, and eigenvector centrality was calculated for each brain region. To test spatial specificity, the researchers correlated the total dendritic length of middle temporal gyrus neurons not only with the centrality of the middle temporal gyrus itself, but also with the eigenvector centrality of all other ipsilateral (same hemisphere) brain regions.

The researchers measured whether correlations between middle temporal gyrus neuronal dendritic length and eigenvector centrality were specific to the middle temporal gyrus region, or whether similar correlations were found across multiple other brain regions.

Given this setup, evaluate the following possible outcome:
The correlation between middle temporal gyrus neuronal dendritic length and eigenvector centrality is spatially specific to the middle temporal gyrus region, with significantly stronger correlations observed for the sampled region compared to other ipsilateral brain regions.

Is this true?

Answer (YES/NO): YES